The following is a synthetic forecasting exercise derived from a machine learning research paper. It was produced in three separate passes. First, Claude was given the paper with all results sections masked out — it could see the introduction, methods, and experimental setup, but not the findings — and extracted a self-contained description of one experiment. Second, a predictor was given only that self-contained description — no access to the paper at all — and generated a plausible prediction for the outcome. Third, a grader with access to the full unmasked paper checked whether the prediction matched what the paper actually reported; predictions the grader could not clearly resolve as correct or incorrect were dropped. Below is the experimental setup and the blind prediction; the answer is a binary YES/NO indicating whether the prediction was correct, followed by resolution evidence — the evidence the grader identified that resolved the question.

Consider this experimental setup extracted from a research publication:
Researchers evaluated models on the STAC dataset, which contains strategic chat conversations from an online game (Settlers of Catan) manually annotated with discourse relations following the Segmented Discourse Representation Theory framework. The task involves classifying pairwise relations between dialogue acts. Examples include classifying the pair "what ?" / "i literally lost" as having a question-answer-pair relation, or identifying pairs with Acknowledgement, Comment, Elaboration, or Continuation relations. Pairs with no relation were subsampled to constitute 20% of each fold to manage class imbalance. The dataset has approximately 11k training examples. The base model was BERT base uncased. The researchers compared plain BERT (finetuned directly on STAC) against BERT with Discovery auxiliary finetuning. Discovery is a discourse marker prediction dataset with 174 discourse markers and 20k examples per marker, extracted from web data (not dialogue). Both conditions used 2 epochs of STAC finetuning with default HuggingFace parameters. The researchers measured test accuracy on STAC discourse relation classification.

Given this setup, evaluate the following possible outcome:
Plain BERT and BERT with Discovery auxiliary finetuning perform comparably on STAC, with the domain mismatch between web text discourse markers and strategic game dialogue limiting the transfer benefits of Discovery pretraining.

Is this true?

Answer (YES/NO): NO